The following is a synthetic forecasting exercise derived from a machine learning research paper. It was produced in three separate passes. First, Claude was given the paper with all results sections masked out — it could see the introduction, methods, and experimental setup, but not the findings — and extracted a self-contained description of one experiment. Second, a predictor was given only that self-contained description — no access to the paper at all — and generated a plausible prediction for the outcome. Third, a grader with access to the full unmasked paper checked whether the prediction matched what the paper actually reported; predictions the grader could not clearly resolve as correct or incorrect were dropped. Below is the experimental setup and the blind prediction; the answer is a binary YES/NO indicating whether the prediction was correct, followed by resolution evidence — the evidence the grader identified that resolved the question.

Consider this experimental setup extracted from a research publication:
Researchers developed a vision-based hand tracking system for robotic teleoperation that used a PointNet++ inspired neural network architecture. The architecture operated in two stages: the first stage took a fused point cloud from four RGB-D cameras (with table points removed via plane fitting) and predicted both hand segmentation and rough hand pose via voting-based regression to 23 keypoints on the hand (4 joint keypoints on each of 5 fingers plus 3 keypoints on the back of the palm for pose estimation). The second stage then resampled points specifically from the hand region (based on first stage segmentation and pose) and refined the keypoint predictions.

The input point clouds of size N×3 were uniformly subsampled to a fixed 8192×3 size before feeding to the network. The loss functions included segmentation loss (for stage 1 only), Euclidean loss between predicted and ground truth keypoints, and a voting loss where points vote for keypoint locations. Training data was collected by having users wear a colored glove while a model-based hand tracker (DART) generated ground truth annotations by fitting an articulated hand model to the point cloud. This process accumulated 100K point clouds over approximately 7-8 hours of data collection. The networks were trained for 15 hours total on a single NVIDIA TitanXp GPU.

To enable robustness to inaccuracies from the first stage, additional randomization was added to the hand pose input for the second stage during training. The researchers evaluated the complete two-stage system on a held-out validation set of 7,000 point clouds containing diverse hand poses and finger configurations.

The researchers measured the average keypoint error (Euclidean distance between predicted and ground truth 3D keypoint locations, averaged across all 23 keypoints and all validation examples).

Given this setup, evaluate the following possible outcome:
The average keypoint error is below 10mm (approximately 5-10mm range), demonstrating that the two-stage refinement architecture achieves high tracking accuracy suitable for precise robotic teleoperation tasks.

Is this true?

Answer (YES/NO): YES